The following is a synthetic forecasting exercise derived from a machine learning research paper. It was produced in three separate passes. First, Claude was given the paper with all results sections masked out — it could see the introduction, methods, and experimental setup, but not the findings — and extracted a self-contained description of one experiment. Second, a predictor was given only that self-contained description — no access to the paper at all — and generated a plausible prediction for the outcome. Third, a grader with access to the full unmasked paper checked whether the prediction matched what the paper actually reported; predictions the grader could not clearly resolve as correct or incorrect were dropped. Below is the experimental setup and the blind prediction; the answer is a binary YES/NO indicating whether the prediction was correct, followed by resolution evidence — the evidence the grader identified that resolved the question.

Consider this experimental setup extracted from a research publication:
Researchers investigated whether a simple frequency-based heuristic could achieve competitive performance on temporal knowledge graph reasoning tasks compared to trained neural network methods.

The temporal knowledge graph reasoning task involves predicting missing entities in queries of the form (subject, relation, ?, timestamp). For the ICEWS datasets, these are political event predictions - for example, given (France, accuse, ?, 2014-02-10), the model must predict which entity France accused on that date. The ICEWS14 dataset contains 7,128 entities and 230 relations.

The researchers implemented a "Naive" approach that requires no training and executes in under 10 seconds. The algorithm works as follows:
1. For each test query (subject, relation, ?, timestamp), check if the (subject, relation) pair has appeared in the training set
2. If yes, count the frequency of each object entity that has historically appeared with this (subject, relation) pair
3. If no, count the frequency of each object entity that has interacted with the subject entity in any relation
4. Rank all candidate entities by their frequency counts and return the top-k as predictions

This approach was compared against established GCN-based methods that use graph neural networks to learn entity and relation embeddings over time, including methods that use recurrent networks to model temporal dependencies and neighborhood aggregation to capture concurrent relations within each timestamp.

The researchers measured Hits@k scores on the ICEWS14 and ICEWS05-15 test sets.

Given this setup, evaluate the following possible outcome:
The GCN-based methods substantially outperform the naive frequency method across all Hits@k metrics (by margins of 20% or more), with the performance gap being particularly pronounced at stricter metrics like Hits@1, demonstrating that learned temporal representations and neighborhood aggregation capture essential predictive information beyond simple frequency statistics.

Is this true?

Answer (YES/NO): NO